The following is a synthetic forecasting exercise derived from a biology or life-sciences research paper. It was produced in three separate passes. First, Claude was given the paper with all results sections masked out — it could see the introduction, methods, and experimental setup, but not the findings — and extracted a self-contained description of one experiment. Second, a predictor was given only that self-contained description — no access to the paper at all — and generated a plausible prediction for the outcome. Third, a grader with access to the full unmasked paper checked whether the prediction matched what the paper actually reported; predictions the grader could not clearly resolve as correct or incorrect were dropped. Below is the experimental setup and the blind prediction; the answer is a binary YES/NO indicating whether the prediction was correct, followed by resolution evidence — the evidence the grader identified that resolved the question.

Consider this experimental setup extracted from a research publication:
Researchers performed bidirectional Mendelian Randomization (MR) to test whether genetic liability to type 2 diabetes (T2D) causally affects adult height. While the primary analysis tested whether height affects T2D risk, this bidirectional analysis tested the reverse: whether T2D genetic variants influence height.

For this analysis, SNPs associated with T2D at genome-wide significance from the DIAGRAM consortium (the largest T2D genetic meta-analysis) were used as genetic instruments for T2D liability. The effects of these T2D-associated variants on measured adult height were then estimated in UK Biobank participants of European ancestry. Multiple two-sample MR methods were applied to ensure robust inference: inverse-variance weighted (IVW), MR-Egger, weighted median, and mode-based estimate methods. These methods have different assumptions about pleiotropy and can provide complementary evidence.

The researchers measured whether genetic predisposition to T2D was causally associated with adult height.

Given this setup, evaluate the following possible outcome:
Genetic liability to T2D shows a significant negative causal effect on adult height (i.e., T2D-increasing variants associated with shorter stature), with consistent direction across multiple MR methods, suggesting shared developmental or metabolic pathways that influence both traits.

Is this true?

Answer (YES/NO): NO